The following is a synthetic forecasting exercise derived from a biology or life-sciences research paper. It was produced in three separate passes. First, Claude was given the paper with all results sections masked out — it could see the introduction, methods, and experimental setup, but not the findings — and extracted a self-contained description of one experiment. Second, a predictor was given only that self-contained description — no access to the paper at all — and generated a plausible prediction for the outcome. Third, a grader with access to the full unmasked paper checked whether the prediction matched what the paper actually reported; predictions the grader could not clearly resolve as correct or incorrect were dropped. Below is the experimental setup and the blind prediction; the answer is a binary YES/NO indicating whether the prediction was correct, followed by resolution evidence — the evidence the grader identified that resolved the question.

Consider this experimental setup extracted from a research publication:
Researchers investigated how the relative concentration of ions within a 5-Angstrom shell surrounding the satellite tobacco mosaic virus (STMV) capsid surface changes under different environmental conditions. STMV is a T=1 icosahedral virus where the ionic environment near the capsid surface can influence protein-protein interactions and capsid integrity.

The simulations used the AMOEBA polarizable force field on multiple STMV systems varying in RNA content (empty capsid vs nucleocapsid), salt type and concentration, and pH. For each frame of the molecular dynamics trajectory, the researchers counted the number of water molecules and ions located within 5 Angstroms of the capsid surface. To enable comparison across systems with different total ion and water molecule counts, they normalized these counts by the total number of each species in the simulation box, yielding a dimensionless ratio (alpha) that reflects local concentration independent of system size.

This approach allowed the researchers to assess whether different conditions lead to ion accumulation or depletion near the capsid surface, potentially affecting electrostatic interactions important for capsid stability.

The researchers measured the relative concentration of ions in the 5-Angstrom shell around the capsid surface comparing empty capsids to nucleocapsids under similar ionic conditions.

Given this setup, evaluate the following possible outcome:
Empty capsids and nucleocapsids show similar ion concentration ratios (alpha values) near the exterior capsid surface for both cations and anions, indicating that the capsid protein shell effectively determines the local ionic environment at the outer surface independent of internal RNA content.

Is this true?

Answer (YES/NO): NO